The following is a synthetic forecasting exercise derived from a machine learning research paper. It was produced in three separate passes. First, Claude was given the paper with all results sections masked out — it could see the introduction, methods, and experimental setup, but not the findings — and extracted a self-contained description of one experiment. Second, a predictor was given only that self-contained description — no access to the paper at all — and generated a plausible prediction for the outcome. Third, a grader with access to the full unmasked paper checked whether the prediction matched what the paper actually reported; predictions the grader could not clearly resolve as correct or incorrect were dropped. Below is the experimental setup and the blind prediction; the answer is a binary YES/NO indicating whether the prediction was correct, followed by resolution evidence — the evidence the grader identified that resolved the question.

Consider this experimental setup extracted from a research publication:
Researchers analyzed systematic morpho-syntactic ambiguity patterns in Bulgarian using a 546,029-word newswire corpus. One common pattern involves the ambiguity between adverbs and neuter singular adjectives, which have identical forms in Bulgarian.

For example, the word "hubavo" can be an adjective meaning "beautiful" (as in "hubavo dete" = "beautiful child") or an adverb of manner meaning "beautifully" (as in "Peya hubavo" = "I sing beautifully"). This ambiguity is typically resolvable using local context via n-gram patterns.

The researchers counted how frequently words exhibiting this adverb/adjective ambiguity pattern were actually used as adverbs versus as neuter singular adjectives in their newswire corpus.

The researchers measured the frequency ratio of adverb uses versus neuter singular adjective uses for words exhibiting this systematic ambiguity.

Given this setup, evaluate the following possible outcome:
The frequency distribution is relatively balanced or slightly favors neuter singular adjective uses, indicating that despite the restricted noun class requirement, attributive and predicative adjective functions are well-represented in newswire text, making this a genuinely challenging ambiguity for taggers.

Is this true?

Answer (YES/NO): NO